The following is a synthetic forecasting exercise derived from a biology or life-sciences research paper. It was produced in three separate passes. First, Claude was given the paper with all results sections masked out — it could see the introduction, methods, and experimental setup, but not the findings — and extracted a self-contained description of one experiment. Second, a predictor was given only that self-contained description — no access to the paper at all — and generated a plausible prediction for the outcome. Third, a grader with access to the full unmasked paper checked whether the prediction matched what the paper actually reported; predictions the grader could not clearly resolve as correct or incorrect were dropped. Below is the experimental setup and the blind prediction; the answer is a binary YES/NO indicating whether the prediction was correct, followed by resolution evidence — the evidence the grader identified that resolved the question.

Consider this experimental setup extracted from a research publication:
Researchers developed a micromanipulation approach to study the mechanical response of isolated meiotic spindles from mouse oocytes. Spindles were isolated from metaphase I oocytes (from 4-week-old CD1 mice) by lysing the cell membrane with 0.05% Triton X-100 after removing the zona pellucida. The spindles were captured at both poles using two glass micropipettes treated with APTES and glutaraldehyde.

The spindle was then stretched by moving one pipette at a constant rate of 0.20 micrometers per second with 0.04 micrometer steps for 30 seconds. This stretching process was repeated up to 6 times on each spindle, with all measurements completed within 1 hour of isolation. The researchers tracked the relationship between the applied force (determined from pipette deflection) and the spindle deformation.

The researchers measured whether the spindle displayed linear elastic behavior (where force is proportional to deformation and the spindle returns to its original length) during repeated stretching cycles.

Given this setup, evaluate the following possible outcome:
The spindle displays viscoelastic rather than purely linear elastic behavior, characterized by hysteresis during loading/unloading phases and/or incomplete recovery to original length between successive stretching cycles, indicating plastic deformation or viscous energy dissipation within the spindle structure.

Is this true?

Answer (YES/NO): NO